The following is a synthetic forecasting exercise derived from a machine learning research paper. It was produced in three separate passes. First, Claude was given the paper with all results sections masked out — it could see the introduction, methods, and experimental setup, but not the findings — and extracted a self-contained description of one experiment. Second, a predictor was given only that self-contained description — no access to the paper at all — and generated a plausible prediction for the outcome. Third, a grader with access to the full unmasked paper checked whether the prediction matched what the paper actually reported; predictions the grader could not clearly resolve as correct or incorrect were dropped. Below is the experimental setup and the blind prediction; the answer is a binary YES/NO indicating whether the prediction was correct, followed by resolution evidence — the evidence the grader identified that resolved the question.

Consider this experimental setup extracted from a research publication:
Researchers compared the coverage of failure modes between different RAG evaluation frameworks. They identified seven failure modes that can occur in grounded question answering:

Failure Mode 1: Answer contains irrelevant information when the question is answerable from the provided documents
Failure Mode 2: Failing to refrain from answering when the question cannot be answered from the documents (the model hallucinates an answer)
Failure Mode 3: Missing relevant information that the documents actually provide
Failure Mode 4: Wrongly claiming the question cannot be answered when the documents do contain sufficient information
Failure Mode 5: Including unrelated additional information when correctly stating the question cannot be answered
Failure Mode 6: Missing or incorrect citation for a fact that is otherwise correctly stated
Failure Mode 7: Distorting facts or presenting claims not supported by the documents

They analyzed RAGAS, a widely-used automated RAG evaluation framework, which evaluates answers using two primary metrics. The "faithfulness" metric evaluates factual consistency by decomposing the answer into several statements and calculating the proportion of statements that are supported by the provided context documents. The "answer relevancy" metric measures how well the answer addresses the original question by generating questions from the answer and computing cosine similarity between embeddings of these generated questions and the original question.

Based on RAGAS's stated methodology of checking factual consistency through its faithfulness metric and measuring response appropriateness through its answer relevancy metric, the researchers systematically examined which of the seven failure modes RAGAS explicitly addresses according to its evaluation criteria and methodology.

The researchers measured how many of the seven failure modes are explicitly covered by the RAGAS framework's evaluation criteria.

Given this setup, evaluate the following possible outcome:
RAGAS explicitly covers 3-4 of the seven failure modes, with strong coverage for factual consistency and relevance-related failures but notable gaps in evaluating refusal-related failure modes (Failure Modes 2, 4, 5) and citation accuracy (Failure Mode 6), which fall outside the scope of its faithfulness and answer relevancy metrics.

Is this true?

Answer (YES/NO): NO